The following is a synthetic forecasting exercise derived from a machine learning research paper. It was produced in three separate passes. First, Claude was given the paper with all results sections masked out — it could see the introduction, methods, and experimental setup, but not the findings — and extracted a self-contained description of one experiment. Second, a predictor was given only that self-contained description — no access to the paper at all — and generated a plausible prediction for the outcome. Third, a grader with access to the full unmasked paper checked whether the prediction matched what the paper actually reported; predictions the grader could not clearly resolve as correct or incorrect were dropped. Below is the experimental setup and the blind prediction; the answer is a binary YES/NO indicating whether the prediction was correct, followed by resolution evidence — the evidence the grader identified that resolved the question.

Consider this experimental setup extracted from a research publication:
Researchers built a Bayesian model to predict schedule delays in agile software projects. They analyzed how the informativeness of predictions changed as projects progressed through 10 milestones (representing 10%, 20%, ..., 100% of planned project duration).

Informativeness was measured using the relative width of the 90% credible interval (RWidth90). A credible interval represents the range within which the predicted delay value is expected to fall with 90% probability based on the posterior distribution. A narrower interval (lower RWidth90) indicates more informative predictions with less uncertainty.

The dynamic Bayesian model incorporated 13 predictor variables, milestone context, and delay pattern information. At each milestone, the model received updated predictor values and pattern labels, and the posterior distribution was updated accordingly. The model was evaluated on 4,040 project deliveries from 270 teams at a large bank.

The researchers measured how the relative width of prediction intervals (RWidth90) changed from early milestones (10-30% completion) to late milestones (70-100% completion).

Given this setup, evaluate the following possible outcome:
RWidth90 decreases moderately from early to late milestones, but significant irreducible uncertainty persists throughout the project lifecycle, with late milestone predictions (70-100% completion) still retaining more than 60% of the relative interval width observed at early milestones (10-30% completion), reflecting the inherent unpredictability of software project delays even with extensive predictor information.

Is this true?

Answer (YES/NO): YES